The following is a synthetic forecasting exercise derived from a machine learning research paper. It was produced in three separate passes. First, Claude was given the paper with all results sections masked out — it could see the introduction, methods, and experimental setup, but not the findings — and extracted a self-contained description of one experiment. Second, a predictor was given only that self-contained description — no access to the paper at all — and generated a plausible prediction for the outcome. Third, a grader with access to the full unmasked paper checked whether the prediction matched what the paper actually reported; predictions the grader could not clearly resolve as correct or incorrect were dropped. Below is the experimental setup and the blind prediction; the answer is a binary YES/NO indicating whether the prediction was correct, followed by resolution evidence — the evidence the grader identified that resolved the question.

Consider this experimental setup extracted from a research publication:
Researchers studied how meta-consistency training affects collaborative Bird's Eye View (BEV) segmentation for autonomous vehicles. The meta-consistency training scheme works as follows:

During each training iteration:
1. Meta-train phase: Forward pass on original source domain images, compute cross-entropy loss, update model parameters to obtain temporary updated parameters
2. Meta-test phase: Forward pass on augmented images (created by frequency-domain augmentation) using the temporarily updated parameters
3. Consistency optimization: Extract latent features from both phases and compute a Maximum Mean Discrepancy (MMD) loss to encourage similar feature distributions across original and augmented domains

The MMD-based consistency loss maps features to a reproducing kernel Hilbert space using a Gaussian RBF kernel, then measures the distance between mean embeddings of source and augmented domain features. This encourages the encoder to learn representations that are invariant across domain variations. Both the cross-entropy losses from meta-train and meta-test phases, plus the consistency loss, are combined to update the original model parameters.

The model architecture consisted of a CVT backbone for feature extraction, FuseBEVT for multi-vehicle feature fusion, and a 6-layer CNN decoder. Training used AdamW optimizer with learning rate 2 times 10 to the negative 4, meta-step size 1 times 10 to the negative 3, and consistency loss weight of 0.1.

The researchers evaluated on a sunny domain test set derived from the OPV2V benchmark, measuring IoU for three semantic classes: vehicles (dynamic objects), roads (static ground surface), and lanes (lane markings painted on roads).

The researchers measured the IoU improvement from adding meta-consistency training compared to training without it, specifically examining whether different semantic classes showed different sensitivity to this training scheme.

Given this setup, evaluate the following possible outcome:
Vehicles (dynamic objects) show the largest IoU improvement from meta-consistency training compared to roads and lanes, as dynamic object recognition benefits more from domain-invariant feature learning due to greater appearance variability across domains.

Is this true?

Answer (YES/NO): YES